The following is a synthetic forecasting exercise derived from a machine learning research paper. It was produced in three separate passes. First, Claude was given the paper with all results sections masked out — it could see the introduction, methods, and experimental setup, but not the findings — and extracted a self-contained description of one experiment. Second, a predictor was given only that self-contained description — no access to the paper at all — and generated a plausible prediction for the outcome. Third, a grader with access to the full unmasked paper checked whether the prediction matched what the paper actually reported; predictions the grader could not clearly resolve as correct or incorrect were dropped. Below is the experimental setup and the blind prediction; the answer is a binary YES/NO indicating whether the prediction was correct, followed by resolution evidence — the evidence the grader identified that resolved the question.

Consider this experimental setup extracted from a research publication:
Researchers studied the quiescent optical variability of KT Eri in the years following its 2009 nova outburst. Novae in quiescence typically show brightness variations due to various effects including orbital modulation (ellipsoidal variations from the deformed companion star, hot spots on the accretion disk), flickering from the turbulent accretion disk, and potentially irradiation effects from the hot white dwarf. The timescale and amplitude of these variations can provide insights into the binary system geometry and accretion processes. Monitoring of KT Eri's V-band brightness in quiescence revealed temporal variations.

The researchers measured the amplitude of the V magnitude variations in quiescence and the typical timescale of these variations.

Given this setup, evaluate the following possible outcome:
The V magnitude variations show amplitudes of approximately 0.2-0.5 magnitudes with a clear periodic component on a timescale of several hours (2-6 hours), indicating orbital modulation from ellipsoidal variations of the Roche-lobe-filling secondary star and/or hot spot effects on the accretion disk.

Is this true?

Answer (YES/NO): NO